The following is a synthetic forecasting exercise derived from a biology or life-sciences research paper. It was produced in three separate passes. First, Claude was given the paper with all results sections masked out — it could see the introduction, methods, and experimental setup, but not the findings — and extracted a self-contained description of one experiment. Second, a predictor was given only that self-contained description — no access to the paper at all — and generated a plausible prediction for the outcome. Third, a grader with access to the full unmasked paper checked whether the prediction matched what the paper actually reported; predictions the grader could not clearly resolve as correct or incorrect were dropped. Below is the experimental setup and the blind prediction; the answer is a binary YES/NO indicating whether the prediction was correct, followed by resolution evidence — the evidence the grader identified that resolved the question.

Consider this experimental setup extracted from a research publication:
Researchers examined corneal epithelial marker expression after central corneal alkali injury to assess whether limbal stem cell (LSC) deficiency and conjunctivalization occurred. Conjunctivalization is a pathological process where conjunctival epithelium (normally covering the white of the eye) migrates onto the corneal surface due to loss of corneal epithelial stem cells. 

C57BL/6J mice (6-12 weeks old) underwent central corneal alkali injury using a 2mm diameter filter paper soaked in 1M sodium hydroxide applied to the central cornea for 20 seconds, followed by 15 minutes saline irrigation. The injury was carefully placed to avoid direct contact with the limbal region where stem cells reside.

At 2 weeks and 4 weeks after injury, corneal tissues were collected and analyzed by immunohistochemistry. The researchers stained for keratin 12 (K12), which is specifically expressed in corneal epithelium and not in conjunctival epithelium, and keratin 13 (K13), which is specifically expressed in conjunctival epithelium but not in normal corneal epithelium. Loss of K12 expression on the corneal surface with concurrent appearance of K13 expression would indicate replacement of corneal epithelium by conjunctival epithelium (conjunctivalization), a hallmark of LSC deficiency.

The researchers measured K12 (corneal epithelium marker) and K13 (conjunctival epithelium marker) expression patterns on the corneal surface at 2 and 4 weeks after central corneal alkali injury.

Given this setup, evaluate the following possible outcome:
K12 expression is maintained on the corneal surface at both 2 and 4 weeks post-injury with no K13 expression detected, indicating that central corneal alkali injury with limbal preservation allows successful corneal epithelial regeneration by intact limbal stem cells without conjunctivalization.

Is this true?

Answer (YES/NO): NO